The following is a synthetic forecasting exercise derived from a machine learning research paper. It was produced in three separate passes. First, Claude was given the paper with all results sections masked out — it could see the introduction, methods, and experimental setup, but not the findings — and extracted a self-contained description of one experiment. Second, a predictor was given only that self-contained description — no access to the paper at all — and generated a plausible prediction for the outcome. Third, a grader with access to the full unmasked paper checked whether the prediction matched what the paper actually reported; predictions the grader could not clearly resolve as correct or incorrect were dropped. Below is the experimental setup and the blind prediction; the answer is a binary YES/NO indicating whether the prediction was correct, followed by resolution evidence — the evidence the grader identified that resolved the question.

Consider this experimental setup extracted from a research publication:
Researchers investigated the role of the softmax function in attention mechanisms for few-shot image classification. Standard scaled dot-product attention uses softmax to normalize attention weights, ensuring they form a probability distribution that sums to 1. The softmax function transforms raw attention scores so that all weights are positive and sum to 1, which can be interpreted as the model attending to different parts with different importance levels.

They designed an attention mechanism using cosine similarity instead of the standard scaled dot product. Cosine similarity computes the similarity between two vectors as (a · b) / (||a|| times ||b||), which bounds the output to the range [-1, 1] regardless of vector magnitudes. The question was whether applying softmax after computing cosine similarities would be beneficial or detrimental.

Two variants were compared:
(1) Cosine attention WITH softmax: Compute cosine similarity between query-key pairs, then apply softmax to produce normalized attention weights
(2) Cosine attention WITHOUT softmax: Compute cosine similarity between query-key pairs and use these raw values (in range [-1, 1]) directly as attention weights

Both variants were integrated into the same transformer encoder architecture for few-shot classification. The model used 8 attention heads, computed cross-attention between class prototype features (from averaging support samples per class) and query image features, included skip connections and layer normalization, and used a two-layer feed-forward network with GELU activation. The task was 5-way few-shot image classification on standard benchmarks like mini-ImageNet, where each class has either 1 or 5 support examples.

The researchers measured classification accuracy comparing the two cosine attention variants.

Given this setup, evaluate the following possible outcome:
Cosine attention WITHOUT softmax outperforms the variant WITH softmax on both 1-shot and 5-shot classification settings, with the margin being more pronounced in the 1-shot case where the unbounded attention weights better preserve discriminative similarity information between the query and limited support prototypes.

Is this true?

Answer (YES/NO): NO